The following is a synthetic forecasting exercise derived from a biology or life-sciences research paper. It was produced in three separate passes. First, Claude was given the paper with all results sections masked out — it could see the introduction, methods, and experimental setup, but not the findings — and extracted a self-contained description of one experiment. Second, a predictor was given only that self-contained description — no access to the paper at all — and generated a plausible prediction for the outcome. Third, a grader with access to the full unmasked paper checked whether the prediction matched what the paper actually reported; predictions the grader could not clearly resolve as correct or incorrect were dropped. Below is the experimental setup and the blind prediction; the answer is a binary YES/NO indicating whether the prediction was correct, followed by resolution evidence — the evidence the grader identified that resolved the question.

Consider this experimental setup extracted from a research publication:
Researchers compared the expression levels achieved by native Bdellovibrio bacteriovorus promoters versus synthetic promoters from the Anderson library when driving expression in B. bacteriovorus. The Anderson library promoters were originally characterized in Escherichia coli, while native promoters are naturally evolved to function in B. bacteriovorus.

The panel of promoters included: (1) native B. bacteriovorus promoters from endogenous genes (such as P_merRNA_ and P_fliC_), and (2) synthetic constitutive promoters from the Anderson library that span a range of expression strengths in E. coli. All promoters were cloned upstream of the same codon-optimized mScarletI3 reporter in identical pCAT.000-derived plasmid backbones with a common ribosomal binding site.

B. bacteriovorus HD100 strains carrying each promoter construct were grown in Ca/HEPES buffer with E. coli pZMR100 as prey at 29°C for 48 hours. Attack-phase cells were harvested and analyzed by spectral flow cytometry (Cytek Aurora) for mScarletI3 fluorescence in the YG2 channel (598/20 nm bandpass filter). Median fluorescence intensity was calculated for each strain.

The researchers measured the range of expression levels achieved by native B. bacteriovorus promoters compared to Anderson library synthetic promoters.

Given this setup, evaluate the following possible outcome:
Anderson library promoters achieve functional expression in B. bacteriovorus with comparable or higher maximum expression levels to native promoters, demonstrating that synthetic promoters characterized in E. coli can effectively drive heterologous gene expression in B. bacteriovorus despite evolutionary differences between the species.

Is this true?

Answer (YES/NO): YES